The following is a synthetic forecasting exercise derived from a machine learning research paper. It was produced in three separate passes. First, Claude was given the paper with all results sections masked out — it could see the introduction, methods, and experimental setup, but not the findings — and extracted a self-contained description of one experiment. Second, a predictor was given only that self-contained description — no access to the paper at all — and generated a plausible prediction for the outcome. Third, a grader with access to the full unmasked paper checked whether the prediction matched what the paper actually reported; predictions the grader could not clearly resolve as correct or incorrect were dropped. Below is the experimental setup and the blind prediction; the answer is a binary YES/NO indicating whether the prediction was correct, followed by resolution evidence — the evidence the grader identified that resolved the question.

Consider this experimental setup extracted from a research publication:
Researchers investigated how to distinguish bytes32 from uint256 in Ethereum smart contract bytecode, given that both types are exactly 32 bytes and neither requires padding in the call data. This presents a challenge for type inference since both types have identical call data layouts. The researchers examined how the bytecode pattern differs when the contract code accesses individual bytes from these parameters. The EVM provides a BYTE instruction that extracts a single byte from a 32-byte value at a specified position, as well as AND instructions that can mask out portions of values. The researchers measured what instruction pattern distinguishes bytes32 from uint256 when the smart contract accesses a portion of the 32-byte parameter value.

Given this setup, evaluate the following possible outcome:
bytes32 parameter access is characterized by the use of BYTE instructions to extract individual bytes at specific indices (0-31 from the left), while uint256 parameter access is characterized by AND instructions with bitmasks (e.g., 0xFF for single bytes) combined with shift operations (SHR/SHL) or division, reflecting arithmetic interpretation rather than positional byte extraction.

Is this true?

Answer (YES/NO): NO